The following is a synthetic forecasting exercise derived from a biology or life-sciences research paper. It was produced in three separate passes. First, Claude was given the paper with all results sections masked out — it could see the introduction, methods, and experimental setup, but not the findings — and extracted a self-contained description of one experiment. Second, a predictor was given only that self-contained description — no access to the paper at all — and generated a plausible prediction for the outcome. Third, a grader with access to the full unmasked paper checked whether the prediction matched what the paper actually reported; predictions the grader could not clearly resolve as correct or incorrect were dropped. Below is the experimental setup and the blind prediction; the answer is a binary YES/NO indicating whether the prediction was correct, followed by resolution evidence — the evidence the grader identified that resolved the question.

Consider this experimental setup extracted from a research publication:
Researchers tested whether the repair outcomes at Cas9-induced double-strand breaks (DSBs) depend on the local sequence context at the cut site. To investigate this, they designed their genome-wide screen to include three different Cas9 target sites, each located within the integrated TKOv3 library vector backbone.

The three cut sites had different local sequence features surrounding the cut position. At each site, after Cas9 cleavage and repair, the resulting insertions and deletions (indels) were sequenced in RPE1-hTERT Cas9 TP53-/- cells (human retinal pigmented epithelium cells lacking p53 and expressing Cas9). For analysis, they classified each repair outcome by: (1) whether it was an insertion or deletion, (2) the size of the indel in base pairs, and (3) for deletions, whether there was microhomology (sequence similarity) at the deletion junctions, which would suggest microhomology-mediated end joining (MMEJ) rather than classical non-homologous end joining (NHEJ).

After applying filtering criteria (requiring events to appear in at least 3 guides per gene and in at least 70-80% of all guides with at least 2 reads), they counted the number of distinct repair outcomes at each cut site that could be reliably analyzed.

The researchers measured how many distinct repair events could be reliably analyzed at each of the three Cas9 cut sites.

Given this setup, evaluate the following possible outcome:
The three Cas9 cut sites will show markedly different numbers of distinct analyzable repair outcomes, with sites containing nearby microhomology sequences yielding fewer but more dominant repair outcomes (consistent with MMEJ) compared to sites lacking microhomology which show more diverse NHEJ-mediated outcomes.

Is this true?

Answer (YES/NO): NO